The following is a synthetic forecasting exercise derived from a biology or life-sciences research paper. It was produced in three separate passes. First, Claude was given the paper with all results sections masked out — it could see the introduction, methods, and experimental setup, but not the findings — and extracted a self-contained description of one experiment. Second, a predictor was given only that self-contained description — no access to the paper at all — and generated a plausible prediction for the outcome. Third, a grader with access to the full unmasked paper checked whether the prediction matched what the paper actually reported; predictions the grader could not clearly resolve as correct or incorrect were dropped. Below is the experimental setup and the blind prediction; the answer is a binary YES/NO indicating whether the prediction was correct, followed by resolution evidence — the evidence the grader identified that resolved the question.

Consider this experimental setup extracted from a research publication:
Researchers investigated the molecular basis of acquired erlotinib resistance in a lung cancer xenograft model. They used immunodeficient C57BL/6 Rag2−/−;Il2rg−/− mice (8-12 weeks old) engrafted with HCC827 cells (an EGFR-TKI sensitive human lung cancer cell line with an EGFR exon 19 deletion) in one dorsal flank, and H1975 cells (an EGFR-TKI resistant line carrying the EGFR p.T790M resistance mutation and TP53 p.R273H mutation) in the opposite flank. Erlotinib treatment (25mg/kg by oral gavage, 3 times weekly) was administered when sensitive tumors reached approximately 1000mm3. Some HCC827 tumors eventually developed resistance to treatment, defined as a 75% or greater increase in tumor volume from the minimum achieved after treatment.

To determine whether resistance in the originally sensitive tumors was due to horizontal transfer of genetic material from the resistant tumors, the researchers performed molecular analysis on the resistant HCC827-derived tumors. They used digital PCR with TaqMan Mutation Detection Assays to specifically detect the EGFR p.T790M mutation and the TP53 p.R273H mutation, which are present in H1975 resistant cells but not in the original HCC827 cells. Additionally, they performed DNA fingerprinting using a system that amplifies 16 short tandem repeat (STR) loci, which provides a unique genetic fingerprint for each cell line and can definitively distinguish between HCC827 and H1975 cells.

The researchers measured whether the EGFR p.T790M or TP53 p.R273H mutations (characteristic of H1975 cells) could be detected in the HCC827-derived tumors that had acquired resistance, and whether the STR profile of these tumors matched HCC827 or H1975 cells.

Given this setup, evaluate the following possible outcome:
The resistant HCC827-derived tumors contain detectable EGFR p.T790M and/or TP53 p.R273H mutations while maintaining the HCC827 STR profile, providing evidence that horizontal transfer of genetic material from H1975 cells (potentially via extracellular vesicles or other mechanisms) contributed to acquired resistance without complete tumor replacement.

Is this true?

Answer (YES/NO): NO